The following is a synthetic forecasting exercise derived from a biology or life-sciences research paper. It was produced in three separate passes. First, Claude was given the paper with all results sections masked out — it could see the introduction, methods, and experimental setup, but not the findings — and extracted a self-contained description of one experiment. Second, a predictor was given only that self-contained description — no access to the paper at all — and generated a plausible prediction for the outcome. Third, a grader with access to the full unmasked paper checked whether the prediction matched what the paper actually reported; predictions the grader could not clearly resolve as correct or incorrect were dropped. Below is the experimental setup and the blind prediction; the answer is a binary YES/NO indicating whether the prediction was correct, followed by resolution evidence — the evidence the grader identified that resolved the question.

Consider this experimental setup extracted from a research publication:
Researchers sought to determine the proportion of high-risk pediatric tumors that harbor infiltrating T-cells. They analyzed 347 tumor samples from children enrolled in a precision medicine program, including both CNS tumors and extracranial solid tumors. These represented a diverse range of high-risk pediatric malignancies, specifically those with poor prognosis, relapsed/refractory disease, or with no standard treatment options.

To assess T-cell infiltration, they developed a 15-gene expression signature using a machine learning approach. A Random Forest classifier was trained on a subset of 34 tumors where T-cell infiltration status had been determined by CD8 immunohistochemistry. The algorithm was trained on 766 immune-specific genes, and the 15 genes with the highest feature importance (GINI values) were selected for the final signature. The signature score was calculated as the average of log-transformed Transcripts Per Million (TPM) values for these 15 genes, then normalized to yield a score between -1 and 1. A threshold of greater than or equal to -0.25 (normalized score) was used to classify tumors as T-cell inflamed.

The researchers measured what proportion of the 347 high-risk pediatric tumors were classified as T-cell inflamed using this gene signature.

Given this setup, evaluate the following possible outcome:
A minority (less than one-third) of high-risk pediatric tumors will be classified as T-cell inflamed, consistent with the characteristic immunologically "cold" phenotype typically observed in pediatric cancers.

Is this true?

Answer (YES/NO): NO